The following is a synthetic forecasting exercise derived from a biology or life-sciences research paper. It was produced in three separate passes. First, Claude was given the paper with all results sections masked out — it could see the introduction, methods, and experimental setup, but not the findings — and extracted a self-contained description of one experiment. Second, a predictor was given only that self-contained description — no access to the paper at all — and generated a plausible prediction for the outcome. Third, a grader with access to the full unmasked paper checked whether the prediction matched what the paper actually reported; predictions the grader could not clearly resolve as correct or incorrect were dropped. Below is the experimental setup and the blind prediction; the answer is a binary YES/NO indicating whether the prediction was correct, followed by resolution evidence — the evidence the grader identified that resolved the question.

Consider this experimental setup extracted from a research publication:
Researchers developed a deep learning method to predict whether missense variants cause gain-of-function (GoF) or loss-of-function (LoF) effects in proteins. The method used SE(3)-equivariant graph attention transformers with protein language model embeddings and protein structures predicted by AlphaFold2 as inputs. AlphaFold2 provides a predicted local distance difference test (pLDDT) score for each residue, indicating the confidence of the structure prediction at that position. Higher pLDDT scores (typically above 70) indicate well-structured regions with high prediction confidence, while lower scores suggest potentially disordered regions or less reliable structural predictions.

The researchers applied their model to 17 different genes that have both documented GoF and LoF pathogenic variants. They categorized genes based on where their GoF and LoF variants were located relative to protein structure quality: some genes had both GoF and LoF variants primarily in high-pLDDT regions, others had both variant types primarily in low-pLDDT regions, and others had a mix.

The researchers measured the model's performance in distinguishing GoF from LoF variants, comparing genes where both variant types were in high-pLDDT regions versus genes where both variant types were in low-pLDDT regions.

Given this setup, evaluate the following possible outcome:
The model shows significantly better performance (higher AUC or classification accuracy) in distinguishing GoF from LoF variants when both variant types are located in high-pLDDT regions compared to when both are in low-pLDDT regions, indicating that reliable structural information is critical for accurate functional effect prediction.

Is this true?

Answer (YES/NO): YES